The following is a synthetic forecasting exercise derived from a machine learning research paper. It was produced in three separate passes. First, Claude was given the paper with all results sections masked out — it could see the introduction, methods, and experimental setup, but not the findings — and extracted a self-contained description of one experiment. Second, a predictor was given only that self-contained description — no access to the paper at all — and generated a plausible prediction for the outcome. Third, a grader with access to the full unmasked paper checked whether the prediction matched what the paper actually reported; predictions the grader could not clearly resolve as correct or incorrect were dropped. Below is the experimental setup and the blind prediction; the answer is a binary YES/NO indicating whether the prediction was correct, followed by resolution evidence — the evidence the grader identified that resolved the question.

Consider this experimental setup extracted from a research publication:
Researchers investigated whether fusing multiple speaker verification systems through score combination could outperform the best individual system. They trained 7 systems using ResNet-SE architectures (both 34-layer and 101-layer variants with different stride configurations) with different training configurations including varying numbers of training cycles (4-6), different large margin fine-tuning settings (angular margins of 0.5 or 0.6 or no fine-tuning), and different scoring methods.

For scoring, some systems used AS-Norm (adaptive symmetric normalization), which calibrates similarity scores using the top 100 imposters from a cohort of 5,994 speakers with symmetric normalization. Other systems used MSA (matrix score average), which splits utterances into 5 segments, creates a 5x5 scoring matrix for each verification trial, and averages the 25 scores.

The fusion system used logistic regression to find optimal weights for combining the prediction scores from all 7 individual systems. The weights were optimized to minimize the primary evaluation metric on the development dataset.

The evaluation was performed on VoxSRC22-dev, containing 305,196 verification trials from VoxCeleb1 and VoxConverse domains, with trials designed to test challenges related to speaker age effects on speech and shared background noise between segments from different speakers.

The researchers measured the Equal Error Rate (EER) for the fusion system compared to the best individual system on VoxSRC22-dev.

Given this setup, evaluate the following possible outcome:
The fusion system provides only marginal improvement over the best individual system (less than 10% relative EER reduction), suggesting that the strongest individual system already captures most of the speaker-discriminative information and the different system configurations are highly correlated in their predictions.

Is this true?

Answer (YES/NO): NO